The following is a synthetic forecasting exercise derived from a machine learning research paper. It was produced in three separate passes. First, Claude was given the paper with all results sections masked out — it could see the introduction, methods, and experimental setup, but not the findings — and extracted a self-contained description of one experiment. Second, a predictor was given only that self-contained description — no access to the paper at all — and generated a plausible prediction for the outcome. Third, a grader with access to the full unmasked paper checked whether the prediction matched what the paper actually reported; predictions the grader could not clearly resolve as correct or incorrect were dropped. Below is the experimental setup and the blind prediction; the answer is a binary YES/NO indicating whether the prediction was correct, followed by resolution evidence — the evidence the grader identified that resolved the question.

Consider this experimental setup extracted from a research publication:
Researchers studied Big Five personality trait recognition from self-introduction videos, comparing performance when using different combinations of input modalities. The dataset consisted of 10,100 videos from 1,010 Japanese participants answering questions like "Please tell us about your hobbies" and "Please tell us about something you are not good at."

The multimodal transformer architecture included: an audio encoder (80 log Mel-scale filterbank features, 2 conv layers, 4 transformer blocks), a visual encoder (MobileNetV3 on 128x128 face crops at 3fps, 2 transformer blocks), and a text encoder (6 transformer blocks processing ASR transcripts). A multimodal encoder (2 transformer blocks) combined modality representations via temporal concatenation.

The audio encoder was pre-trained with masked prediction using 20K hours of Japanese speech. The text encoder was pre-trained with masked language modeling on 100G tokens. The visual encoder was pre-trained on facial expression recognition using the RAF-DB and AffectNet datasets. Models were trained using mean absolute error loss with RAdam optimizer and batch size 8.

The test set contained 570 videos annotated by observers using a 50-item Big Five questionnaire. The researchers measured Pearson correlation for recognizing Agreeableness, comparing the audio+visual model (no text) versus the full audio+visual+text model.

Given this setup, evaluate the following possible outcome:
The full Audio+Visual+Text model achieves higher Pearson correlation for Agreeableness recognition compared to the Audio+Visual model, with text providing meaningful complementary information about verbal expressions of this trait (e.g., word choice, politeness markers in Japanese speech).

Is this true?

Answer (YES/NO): NO